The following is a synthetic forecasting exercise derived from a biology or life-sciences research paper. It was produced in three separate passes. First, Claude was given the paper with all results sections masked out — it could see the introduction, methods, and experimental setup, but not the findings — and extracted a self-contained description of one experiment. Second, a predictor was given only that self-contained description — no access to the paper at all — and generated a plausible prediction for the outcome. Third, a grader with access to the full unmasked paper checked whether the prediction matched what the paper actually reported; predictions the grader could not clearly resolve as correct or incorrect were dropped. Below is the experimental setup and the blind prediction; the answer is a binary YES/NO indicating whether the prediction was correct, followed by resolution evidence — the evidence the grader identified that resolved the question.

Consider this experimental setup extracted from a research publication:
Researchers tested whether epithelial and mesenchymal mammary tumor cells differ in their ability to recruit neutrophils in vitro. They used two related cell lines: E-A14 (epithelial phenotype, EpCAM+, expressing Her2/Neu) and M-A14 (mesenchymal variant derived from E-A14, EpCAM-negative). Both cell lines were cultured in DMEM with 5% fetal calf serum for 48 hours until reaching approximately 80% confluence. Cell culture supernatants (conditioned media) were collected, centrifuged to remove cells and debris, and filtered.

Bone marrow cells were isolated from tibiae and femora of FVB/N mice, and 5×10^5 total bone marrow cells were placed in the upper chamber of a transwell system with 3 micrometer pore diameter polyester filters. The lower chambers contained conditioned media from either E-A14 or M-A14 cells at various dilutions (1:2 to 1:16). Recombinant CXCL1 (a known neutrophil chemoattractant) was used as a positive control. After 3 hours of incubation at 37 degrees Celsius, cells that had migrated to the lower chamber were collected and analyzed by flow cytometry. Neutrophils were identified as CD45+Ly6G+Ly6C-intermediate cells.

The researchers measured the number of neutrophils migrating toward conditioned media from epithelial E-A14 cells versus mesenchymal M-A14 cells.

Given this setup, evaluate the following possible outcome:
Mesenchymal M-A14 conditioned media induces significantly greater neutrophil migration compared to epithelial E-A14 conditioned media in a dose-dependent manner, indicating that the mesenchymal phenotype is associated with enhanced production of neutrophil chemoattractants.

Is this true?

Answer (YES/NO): NO